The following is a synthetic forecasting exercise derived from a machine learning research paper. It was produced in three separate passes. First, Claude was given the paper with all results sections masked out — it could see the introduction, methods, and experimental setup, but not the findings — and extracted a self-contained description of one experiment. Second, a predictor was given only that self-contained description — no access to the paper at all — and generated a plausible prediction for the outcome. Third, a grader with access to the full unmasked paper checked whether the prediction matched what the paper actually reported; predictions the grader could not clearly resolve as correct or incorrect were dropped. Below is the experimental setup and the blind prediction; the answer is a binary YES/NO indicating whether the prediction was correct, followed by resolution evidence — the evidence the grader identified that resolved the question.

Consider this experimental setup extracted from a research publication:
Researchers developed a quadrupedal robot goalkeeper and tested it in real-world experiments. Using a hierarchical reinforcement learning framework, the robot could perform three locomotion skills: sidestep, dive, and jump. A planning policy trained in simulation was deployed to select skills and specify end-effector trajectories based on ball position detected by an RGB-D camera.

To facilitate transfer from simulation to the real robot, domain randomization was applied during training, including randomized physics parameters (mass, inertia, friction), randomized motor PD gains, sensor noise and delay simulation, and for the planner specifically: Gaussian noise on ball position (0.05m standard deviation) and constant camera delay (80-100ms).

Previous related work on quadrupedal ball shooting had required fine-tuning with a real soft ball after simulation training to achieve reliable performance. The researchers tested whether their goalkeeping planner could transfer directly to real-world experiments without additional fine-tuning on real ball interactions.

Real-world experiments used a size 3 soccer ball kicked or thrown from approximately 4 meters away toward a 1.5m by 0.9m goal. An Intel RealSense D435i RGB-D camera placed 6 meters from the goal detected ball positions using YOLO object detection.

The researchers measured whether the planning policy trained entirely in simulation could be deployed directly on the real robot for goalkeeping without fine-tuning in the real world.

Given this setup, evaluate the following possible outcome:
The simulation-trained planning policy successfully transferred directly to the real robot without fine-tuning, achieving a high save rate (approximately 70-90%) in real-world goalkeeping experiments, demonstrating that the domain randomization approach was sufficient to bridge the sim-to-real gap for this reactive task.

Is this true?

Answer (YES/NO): YES